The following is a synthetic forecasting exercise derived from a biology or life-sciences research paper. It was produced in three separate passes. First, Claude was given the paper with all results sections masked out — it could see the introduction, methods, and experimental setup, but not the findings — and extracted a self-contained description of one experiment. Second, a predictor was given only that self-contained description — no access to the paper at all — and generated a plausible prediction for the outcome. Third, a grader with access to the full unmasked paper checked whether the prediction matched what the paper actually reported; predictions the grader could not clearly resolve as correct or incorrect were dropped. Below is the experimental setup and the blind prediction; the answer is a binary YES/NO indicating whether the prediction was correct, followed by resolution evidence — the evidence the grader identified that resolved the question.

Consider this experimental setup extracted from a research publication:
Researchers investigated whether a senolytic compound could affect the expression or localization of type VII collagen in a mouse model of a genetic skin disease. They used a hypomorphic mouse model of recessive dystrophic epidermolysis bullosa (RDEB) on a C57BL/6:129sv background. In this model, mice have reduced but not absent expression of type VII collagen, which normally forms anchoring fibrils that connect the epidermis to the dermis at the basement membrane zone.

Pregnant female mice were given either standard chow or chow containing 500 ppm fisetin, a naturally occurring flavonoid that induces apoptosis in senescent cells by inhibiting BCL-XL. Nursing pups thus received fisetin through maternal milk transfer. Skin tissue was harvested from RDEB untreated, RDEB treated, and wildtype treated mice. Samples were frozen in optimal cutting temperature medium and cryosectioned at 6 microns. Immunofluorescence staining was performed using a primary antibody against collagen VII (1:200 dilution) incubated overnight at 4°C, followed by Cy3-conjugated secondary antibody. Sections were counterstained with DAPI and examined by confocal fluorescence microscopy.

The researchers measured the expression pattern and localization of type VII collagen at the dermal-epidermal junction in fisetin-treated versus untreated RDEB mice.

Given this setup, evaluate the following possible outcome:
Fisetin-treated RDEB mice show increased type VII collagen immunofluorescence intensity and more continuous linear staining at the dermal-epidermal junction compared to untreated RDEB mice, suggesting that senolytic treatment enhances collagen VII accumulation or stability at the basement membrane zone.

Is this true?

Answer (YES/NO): NO